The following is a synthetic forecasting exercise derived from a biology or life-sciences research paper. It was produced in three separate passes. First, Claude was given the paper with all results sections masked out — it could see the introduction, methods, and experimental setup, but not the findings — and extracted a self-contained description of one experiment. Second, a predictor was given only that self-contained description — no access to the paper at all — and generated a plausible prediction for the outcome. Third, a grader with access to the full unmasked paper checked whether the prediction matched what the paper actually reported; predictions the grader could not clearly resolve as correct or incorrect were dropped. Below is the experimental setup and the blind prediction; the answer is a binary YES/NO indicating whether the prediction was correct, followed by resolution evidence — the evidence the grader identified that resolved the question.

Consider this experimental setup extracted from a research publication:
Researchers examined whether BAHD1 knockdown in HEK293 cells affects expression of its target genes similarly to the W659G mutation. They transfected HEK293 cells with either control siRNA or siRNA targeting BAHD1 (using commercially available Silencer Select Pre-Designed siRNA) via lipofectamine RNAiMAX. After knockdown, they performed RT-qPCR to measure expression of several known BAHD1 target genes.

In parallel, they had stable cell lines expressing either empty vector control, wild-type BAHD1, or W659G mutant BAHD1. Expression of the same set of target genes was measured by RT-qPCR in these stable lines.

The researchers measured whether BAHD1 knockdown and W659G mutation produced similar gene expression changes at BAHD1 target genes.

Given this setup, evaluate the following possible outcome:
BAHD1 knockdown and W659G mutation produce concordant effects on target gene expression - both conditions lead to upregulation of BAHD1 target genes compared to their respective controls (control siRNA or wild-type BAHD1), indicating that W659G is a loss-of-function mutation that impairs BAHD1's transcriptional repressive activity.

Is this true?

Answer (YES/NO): YES